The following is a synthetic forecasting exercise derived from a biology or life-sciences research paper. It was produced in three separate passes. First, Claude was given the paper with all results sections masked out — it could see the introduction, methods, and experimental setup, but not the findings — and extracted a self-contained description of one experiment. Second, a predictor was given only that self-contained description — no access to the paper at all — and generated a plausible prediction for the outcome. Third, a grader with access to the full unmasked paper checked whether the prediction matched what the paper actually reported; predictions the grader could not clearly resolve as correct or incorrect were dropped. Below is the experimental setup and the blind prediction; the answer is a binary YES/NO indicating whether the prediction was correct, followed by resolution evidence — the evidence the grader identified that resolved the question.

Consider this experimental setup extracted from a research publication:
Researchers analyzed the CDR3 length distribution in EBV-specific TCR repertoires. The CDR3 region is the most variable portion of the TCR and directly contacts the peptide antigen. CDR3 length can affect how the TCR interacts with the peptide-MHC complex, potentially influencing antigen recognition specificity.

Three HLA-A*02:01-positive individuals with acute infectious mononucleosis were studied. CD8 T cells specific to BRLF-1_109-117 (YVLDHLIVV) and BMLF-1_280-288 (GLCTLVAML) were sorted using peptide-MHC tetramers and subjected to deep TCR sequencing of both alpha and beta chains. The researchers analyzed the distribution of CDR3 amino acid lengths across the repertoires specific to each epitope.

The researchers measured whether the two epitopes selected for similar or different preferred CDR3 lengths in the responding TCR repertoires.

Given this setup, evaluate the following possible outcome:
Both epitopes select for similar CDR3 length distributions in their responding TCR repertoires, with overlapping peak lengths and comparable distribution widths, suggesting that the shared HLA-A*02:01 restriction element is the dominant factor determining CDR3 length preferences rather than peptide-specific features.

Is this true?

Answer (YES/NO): NO